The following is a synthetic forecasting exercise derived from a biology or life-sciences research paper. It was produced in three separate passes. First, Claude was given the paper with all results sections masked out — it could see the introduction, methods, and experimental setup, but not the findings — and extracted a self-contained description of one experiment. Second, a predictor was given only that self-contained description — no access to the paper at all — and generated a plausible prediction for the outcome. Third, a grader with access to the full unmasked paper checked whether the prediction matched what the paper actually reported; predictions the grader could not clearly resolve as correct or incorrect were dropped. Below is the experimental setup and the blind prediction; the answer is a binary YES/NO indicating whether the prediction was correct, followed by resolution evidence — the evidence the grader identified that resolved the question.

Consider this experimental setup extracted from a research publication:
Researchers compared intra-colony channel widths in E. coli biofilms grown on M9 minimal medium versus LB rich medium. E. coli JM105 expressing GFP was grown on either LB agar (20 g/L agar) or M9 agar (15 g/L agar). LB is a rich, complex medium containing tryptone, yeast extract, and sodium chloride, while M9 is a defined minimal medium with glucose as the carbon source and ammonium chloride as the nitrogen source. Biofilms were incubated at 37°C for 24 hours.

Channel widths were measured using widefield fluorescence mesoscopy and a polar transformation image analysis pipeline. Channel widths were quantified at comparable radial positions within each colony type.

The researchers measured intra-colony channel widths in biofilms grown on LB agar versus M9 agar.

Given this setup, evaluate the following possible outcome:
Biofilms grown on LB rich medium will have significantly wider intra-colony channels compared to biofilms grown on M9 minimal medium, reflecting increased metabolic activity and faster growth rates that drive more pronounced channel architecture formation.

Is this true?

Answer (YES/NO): NO